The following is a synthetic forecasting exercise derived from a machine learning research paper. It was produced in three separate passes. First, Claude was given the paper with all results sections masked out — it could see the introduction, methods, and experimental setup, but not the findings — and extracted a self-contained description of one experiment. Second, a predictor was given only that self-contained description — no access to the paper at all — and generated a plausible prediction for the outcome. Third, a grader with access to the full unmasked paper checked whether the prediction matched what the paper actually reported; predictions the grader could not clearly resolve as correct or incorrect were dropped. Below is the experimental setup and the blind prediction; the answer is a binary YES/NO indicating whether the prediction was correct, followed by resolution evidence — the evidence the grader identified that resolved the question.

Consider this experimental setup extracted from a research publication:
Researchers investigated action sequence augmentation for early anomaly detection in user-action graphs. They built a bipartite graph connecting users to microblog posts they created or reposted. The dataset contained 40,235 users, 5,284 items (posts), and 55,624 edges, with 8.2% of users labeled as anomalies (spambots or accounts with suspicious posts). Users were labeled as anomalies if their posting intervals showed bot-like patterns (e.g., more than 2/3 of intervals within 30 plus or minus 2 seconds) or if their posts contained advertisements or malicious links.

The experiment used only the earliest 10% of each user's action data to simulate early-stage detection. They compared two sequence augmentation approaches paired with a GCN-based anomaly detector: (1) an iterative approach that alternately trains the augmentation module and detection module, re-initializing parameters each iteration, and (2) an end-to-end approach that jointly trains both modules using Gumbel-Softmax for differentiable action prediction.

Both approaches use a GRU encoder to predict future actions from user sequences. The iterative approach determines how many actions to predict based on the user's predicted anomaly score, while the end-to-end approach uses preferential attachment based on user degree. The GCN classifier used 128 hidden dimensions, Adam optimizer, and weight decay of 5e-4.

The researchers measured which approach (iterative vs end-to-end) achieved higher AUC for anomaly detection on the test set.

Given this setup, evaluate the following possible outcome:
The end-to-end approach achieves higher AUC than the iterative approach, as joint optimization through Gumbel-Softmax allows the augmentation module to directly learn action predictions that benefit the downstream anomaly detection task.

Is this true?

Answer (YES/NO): YES